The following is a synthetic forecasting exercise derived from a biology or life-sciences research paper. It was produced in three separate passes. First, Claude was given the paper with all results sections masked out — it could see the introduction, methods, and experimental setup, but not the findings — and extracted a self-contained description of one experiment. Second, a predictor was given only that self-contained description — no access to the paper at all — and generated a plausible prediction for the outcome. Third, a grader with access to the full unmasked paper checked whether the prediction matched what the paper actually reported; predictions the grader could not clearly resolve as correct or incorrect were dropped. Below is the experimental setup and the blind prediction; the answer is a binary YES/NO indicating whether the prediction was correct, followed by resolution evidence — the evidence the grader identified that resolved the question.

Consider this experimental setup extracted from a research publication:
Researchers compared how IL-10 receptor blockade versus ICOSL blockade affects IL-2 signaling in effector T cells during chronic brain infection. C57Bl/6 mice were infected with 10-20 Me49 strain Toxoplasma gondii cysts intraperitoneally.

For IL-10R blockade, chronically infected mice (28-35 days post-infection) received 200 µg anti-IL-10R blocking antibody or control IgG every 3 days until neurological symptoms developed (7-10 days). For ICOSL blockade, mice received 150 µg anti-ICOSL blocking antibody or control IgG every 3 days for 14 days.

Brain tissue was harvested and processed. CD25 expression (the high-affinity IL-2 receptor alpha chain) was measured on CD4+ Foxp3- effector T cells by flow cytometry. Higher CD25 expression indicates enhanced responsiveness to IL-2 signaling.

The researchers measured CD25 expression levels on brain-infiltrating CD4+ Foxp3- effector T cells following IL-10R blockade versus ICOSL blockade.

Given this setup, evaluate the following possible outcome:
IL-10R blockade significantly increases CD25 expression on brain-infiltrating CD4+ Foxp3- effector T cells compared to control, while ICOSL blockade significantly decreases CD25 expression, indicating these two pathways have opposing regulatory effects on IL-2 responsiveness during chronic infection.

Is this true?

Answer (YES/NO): NO